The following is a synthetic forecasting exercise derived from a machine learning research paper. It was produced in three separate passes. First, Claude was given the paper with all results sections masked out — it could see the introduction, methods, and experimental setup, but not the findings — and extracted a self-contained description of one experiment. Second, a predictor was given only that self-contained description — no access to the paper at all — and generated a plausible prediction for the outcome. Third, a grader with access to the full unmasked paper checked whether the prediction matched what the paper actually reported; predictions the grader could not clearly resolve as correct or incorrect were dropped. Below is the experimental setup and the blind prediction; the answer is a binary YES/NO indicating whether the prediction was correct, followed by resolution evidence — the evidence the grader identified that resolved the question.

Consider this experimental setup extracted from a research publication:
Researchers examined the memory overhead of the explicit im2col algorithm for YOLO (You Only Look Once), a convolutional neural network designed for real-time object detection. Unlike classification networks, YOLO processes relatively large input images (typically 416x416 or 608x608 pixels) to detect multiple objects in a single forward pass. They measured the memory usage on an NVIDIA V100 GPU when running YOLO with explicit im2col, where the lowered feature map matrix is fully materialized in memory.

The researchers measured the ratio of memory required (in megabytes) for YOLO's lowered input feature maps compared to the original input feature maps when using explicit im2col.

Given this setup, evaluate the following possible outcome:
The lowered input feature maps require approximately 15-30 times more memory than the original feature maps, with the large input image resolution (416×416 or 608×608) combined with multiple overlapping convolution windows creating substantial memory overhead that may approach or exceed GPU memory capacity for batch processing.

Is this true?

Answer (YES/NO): NO